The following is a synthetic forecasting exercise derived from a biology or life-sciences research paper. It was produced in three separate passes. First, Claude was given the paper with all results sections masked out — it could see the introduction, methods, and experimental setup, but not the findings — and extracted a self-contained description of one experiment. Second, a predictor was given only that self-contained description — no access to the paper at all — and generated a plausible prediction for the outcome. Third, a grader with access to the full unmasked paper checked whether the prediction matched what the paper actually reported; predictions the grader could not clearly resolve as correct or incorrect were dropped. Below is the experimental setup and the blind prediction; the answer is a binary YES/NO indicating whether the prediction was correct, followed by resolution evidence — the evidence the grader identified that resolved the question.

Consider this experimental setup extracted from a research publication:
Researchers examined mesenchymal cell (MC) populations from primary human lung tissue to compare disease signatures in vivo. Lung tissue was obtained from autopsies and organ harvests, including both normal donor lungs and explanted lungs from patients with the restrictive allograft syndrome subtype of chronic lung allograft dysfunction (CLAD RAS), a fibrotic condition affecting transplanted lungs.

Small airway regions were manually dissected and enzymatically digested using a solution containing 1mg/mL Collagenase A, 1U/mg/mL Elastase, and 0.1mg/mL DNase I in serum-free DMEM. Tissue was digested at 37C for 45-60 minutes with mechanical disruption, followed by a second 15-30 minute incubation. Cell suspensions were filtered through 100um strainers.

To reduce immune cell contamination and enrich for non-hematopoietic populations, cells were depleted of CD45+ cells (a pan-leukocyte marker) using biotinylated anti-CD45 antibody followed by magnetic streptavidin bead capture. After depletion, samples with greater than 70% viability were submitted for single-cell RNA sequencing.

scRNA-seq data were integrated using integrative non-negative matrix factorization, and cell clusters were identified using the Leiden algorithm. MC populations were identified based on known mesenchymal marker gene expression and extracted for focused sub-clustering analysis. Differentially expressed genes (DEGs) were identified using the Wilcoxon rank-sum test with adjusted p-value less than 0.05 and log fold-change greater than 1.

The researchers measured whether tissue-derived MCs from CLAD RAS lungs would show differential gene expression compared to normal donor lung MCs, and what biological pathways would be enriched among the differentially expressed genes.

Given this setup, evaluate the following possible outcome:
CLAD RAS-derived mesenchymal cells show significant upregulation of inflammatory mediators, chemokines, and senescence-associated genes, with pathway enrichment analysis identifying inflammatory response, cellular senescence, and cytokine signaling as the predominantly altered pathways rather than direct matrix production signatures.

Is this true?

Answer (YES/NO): NO